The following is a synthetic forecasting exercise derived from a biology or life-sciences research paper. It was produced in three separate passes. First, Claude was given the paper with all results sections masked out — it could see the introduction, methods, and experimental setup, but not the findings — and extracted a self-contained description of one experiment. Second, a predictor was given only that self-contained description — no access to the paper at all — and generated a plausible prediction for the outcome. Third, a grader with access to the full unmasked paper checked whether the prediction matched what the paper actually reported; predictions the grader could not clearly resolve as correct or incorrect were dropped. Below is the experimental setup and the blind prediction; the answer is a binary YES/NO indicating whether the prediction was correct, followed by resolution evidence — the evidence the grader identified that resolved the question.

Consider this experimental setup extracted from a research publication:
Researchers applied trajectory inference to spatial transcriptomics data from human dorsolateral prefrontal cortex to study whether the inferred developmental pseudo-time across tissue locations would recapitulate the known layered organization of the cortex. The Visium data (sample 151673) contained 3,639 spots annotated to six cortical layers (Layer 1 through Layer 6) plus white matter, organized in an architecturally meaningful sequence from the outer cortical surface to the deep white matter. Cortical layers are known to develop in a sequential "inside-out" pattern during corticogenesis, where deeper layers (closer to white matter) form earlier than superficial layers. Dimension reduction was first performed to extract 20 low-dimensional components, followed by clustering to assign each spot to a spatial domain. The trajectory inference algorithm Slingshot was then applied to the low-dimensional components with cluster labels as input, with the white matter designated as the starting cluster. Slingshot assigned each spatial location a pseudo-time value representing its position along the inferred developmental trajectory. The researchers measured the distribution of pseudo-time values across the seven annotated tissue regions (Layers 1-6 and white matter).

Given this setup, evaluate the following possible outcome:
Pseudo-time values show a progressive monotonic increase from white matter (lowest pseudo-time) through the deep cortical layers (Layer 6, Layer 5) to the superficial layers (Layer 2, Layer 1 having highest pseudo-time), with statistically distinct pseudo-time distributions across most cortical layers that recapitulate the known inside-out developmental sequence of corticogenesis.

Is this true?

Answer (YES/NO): YES